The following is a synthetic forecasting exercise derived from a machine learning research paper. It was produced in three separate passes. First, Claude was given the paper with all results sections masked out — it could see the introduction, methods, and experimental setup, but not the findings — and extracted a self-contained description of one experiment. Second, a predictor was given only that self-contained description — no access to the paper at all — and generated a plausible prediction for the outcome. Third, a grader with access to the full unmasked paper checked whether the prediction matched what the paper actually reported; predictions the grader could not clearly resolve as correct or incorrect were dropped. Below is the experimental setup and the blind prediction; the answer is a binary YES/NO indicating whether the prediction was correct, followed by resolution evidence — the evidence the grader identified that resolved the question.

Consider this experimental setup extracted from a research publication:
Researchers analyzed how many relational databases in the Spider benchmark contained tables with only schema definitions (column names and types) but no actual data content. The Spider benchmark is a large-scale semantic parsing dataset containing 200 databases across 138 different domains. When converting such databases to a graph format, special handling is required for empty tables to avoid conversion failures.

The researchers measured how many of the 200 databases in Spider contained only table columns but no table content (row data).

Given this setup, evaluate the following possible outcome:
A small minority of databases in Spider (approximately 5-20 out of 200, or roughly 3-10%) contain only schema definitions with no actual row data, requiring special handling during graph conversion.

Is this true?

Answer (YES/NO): YES